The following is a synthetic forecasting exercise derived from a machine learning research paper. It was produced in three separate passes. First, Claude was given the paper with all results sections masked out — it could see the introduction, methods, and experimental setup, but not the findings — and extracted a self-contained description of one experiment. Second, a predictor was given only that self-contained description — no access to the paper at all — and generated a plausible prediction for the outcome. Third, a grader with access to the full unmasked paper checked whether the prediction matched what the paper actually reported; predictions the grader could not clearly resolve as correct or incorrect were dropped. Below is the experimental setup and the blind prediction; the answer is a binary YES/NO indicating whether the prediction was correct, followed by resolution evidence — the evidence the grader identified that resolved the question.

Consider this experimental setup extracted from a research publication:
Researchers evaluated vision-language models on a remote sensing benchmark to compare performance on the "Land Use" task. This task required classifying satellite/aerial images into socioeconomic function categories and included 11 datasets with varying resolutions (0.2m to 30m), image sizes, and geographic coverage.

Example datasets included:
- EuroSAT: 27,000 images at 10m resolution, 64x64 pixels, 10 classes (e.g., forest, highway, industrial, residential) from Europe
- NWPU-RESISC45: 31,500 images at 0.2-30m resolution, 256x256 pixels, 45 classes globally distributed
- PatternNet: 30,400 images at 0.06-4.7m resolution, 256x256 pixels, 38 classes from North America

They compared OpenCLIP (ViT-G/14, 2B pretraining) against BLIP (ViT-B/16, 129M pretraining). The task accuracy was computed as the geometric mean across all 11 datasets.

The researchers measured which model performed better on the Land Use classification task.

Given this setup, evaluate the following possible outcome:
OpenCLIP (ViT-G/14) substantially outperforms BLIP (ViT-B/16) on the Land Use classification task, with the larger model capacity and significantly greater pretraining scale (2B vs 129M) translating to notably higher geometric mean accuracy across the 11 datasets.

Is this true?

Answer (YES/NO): YES